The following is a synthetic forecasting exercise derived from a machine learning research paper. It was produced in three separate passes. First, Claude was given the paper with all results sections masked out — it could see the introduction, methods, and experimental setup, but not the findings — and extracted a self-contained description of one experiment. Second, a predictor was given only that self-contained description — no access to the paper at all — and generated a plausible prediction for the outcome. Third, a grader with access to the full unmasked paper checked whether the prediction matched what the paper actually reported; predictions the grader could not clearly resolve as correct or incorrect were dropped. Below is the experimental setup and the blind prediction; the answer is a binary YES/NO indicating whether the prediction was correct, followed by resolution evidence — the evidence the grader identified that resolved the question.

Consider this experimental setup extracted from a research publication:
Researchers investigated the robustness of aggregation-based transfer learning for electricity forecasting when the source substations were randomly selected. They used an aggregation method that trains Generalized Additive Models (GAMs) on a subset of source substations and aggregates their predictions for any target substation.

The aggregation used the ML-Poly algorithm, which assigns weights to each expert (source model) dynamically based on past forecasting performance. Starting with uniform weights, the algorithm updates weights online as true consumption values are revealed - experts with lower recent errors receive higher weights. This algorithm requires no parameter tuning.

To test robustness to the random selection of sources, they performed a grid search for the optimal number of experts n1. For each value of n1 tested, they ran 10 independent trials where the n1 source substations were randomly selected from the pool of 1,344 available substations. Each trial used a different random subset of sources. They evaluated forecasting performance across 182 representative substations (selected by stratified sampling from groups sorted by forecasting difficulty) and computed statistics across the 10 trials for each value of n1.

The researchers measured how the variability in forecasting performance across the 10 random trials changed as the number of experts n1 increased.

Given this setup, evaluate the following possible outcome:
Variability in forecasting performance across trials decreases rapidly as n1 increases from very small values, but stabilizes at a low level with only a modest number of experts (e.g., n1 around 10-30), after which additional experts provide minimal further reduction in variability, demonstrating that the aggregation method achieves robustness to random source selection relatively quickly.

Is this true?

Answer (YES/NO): NO